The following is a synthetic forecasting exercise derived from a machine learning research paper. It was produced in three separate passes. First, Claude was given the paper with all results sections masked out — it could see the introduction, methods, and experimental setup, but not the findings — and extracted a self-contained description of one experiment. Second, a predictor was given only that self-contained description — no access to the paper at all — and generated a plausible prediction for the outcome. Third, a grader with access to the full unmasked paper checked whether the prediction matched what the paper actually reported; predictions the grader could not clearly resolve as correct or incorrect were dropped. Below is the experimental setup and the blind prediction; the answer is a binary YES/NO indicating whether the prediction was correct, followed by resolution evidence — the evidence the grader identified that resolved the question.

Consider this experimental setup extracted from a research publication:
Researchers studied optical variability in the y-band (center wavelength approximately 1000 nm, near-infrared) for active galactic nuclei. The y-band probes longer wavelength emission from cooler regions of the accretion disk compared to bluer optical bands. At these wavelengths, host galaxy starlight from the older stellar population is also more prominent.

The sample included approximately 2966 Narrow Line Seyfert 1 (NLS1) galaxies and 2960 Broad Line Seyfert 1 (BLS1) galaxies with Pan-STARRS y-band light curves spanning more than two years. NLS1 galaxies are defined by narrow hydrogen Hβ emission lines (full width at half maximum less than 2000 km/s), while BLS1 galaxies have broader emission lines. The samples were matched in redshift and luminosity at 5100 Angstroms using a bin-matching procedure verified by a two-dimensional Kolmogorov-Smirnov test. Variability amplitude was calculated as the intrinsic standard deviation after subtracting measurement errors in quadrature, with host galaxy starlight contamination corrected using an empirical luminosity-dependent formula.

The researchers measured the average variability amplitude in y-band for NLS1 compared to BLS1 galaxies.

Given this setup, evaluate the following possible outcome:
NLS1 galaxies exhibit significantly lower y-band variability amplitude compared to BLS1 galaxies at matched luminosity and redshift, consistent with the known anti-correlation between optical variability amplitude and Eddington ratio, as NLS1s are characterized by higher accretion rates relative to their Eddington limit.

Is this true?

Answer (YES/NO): YES